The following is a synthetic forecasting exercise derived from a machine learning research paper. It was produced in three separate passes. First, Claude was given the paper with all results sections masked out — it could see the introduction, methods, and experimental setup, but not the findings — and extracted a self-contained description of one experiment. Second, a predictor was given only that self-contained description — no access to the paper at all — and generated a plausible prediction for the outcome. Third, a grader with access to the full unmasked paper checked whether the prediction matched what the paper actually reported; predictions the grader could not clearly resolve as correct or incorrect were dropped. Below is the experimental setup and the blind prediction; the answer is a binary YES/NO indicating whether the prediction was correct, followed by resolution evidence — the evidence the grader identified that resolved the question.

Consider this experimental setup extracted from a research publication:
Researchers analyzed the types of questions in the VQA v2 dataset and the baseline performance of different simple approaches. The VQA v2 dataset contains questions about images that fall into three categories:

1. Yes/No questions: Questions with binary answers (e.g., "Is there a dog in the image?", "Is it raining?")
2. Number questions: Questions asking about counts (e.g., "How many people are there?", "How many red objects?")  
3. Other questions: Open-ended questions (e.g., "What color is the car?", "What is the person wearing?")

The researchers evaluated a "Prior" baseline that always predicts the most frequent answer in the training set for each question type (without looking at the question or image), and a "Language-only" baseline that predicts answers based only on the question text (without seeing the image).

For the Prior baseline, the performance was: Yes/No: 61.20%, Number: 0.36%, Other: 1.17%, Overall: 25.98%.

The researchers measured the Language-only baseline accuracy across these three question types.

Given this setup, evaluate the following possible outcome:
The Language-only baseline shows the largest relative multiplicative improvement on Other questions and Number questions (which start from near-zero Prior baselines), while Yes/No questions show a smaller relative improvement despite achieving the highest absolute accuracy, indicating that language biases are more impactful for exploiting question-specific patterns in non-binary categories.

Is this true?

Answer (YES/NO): YES